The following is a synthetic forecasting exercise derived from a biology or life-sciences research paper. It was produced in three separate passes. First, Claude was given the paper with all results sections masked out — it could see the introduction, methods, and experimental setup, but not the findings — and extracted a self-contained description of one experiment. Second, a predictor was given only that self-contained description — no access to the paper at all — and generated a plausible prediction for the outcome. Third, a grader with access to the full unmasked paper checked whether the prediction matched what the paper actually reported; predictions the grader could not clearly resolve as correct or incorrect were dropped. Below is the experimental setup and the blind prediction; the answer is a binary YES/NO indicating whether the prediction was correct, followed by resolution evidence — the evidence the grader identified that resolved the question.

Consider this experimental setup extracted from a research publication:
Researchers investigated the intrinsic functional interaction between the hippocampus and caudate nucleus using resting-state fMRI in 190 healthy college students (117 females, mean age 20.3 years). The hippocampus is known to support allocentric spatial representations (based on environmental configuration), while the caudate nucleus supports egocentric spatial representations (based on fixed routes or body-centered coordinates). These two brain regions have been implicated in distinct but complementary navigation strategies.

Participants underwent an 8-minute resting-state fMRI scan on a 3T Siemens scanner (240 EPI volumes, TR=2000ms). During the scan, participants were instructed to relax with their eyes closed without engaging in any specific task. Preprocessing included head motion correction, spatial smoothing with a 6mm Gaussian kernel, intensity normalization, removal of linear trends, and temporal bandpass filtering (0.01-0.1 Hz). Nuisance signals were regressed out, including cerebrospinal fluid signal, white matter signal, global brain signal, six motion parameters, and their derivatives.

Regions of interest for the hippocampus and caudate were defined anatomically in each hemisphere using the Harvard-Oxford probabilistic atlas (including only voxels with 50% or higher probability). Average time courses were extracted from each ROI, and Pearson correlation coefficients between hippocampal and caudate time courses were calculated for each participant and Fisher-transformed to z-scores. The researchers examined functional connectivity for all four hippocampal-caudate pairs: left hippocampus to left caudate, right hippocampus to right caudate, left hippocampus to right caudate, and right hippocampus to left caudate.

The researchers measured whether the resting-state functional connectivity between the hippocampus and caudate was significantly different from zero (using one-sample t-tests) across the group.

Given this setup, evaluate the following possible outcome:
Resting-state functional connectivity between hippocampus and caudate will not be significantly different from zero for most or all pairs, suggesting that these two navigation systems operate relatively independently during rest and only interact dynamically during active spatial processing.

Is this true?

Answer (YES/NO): NO